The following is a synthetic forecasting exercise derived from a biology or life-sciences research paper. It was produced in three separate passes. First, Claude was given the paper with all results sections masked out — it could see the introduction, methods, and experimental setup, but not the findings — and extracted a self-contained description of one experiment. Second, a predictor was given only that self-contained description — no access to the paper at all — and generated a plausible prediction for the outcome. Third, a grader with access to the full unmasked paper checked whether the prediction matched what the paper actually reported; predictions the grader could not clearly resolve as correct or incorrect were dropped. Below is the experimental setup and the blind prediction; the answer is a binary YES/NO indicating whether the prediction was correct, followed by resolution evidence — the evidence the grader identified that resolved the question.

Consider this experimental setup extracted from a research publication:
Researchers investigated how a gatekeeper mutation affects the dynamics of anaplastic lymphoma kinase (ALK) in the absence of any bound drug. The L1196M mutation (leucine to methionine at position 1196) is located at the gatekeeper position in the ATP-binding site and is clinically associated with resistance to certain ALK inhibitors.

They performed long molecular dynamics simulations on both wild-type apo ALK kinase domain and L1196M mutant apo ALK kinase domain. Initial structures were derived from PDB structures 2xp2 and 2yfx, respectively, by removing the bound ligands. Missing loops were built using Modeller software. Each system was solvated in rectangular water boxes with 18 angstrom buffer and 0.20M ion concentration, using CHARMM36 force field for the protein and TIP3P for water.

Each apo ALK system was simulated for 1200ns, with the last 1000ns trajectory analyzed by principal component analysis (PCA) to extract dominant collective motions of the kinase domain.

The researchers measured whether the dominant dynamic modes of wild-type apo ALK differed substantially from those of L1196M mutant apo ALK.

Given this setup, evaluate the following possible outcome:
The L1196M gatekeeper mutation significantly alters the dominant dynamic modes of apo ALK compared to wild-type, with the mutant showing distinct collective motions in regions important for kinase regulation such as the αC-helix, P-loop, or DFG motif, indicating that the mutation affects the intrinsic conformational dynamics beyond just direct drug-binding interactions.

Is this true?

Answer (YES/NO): YES